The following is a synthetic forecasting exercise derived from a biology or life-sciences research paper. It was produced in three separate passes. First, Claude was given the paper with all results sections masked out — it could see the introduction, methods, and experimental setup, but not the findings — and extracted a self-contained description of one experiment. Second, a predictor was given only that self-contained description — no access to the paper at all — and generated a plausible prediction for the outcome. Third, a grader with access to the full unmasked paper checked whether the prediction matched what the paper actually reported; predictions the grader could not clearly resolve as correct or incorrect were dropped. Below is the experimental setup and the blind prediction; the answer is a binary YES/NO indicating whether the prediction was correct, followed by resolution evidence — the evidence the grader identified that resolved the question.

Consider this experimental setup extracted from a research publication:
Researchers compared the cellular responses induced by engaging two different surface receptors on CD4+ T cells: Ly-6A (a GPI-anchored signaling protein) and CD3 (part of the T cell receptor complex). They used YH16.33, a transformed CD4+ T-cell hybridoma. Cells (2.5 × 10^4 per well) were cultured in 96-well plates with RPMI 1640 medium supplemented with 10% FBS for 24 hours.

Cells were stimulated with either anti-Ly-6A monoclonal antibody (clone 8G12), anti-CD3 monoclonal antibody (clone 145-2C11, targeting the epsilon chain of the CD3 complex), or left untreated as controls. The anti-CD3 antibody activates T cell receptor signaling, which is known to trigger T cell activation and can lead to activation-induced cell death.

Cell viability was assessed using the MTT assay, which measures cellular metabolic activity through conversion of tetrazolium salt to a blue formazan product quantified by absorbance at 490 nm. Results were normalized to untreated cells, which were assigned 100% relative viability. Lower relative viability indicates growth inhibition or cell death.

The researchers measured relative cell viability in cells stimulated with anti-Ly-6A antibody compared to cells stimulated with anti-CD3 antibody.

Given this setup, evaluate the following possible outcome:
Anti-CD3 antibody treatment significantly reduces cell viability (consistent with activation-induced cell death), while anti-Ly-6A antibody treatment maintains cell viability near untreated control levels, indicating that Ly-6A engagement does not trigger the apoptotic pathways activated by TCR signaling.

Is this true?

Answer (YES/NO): NO